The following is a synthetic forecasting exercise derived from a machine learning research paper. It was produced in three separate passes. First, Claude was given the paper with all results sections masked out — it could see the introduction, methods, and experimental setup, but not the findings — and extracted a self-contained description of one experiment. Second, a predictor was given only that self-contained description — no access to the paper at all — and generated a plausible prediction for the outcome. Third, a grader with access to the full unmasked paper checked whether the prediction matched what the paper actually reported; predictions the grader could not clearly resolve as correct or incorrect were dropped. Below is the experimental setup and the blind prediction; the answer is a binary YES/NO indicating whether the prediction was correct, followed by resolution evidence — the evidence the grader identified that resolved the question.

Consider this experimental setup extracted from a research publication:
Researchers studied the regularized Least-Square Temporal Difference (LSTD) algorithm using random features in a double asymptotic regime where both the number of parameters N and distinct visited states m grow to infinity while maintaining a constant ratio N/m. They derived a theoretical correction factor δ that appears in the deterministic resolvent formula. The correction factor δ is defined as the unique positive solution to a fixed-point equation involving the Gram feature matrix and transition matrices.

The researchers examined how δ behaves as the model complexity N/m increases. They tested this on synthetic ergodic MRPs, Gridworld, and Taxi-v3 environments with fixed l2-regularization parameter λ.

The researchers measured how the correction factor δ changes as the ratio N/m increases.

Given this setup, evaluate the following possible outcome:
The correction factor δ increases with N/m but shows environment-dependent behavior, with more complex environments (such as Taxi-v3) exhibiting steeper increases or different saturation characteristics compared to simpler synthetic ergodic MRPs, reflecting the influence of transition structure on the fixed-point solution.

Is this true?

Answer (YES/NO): NO